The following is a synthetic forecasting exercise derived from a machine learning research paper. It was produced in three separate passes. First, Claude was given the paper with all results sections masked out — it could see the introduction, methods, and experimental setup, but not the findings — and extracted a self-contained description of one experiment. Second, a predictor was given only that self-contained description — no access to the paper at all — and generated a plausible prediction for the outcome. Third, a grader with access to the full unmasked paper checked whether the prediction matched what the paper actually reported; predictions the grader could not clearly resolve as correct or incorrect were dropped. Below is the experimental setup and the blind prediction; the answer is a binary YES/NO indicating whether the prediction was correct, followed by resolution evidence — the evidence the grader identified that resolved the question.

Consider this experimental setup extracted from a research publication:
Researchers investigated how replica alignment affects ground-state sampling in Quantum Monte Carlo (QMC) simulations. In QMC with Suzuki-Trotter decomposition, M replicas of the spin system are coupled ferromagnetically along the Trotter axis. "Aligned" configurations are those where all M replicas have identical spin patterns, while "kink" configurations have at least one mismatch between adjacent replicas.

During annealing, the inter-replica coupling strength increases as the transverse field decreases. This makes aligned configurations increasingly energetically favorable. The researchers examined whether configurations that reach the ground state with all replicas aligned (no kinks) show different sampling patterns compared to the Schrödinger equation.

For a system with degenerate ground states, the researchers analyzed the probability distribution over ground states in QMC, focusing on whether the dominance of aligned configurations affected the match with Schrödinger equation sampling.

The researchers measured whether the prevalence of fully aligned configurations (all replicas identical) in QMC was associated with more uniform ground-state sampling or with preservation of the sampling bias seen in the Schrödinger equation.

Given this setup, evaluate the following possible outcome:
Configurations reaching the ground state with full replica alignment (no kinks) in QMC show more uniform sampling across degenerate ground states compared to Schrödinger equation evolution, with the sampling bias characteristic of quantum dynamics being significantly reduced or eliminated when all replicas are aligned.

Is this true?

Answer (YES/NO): YES